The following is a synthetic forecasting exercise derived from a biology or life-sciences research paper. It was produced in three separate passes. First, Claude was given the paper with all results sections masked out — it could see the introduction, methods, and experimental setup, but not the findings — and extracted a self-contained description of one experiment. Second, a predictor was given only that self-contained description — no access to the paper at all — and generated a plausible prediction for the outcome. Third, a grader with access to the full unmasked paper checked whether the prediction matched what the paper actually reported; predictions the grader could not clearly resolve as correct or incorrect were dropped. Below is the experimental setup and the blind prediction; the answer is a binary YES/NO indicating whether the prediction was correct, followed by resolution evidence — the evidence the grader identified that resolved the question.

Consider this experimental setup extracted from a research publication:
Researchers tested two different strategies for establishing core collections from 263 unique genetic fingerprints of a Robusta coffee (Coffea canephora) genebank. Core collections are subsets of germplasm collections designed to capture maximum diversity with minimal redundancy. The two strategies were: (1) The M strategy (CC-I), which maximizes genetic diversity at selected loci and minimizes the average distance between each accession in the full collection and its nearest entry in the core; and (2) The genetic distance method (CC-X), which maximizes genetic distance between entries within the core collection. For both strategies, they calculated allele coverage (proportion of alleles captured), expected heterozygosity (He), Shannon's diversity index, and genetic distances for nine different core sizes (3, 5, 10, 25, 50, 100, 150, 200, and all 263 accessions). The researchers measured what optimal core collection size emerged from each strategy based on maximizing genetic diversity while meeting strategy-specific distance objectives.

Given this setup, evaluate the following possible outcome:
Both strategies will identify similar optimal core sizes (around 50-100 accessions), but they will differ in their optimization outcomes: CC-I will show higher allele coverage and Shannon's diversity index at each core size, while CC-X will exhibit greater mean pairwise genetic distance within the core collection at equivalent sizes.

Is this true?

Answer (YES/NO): NO